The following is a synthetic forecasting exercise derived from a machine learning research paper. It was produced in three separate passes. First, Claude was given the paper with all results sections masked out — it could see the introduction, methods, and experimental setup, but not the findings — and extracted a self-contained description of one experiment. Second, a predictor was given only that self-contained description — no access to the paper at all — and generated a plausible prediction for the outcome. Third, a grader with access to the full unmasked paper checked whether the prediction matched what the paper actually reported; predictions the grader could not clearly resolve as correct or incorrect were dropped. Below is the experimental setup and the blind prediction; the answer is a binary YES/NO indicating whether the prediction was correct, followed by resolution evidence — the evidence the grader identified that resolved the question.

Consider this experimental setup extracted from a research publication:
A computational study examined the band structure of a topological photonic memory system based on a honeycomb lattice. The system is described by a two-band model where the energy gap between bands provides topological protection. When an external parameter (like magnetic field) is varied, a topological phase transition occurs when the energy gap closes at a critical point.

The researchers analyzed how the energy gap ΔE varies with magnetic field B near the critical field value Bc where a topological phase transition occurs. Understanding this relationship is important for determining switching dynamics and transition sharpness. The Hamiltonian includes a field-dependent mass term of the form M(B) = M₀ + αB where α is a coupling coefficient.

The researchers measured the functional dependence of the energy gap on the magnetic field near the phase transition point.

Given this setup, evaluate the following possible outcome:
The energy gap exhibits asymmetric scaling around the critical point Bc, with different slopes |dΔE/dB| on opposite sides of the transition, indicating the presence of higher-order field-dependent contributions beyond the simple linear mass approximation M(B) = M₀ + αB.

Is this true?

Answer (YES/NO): NO